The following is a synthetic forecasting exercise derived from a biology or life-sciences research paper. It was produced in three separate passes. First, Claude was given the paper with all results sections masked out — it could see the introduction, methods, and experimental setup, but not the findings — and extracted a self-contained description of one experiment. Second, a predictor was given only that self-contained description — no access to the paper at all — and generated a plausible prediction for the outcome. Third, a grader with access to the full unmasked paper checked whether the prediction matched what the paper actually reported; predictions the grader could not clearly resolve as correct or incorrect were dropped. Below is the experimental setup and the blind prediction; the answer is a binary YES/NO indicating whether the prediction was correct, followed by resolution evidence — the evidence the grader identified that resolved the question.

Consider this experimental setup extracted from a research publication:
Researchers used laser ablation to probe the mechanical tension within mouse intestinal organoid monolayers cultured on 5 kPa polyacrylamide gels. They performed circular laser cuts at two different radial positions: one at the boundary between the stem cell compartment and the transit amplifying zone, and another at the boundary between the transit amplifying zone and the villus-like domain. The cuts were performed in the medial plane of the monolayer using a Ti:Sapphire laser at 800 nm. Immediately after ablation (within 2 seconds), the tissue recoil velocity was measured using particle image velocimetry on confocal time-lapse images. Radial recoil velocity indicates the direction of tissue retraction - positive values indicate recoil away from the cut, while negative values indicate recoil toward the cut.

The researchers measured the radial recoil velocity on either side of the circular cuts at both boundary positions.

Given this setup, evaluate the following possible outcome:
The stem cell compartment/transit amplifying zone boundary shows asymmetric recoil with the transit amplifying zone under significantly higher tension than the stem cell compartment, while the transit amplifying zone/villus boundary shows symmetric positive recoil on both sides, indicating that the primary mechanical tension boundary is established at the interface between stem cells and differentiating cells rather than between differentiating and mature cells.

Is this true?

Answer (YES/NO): NO